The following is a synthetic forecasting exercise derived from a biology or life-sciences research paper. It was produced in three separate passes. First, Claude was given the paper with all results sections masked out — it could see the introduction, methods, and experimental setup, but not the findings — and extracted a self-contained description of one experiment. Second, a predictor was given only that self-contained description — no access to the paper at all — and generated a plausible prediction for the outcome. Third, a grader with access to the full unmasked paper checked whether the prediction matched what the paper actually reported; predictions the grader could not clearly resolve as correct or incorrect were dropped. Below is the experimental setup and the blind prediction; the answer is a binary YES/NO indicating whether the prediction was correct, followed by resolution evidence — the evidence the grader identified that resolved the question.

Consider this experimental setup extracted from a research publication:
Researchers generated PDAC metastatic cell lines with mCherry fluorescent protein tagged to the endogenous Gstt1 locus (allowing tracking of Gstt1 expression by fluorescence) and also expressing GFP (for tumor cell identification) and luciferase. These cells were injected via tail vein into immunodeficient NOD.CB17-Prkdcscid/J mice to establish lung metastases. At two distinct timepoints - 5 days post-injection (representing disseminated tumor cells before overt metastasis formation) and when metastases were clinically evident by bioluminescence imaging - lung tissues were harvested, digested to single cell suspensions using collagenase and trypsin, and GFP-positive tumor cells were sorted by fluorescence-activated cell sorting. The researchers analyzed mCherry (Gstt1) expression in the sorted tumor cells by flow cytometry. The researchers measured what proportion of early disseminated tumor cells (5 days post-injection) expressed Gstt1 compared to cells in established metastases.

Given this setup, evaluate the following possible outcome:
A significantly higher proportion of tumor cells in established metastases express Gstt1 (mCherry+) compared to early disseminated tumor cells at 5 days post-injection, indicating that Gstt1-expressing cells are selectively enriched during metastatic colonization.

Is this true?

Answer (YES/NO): NO